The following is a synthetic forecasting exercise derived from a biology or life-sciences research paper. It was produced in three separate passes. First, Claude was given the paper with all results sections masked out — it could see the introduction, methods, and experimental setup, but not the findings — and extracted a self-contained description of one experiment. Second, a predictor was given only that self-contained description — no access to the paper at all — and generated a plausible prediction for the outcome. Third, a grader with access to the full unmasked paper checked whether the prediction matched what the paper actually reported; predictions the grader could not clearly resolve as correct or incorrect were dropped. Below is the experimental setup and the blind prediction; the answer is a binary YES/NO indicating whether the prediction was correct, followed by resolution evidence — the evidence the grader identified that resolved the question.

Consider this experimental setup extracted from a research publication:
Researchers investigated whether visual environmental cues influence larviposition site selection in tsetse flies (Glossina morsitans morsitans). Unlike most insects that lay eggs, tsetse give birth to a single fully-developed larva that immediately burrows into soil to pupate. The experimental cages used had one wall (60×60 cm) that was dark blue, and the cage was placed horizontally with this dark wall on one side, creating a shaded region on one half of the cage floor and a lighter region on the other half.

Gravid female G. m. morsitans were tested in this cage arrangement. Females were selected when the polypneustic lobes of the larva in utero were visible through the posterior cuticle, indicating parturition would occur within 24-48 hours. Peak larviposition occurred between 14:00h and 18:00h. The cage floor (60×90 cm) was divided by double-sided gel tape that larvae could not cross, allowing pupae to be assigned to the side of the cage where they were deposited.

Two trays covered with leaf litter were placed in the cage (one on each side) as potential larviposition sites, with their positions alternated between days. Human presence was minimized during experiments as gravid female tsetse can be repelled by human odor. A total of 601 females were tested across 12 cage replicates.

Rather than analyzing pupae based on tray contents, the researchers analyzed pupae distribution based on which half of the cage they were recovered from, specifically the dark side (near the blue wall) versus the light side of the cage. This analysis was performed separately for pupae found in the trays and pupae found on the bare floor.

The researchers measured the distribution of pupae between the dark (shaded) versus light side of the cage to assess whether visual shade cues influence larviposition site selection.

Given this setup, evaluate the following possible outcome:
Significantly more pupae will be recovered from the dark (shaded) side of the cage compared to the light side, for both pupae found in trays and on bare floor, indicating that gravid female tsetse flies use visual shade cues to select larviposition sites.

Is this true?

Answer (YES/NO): NO